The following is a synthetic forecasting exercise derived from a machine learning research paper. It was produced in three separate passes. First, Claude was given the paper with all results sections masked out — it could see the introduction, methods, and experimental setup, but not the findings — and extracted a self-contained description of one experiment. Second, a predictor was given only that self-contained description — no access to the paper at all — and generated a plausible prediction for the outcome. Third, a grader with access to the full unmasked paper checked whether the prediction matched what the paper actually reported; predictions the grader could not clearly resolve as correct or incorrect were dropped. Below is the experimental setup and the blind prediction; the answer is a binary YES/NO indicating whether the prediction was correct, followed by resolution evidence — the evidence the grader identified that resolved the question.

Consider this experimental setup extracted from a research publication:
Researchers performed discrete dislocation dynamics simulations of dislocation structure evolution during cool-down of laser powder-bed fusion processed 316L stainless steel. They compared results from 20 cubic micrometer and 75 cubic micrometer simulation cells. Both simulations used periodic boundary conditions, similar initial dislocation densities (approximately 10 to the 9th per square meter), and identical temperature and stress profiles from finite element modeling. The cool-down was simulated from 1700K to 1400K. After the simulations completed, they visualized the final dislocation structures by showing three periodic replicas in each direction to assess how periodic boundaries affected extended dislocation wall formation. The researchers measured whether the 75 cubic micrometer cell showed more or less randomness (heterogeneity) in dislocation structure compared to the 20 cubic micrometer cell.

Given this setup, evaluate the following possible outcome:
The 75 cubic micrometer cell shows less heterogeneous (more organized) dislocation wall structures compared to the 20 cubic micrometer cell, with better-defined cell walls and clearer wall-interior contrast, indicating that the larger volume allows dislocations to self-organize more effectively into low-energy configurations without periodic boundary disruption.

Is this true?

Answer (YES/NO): NO